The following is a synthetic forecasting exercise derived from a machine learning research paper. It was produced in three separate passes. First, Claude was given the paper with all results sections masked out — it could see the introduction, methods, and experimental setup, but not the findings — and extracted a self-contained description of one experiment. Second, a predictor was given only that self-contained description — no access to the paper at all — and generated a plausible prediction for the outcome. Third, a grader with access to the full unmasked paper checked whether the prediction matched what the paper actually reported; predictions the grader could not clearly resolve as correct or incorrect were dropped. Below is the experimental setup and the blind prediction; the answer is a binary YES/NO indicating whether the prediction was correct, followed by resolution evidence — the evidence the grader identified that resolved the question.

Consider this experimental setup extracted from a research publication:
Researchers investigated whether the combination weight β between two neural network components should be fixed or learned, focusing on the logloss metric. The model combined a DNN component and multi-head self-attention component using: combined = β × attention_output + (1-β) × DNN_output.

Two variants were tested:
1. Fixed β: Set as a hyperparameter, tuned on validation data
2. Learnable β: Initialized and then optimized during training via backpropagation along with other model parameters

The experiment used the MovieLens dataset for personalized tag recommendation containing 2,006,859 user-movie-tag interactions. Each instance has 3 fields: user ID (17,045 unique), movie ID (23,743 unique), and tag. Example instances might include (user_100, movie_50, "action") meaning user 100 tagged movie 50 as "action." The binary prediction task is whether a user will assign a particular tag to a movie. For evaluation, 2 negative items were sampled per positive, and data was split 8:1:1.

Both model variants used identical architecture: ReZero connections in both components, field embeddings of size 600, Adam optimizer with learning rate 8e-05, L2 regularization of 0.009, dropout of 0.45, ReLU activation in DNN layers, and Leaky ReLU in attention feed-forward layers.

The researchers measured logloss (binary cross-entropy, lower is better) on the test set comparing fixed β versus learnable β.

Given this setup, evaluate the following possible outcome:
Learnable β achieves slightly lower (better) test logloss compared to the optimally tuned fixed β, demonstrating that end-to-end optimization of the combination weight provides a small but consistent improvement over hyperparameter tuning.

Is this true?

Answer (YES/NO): YES